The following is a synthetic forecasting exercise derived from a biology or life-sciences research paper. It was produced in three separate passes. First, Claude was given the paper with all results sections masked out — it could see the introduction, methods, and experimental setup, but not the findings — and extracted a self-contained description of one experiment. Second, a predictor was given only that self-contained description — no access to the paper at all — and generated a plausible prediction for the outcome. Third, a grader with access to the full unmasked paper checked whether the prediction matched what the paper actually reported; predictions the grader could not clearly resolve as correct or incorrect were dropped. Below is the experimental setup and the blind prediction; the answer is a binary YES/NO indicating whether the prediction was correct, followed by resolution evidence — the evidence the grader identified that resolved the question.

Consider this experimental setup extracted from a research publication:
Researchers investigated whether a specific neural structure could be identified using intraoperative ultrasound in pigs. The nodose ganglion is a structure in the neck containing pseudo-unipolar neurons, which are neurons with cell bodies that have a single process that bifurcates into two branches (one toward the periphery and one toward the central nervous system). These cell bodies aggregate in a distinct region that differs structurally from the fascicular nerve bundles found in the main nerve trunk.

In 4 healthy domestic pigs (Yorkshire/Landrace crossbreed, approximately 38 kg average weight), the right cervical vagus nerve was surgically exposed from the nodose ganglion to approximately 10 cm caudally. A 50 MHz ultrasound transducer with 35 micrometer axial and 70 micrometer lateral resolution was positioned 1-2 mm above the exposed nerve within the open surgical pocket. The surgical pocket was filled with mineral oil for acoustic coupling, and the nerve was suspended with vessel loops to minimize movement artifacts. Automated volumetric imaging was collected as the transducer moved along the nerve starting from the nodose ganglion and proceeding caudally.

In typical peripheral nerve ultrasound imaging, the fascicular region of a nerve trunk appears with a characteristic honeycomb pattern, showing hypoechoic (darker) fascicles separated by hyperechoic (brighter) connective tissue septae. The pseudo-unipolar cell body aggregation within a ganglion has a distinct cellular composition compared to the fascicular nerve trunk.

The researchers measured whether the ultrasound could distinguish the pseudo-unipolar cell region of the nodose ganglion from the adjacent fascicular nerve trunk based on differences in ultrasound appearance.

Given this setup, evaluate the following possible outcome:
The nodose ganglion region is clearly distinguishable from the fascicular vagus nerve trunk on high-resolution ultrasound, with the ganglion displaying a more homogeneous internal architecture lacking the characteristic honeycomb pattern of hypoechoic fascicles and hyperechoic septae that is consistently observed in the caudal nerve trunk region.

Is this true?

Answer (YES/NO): YES